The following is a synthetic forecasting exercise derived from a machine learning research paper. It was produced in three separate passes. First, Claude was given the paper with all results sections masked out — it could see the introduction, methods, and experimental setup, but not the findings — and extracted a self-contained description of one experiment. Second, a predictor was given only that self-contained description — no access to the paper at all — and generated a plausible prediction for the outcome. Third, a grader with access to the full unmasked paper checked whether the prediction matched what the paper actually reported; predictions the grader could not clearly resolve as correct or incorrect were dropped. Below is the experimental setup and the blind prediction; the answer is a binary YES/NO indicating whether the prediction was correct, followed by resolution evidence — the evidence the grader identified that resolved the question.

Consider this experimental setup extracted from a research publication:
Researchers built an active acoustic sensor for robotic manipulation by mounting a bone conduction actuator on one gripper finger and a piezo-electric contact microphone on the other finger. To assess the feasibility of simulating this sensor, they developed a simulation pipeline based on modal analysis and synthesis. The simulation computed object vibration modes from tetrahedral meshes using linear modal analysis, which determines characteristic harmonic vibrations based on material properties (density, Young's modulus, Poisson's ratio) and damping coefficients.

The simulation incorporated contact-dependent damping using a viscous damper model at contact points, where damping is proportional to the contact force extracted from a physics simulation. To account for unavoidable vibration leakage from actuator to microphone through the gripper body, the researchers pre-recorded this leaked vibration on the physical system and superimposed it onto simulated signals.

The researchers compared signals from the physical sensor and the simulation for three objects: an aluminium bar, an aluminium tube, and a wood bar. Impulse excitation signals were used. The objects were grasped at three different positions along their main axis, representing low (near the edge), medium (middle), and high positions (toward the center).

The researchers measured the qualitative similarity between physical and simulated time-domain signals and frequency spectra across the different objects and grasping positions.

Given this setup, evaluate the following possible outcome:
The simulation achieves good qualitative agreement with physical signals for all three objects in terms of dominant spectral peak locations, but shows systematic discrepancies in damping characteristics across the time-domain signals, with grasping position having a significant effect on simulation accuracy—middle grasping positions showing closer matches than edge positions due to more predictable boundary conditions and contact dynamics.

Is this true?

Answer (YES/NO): NO